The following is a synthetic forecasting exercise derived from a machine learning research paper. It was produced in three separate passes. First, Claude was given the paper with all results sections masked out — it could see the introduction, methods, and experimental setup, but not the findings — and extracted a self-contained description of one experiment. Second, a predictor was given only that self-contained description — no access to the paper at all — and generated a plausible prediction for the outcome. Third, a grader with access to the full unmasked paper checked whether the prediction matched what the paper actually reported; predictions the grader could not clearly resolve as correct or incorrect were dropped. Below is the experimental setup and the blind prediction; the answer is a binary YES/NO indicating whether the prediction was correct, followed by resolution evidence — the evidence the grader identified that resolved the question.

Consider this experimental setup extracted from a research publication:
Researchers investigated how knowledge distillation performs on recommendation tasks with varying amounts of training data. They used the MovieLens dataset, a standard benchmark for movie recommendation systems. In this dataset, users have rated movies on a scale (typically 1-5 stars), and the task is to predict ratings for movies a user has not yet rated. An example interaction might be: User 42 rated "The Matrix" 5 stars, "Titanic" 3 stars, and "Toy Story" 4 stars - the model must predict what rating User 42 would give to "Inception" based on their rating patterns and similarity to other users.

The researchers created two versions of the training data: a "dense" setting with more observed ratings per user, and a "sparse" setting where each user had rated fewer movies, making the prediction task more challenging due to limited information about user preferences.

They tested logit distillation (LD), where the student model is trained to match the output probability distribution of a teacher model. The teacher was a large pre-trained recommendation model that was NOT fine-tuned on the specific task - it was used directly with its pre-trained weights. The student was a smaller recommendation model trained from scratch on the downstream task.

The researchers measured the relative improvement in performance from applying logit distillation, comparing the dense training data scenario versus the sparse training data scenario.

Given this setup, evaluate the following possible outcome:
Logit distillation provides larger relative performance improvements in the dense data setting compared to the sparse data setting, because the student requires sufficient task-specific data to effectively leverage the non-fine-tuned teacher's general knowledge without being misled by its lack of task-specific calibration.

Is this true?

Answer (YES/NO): NO